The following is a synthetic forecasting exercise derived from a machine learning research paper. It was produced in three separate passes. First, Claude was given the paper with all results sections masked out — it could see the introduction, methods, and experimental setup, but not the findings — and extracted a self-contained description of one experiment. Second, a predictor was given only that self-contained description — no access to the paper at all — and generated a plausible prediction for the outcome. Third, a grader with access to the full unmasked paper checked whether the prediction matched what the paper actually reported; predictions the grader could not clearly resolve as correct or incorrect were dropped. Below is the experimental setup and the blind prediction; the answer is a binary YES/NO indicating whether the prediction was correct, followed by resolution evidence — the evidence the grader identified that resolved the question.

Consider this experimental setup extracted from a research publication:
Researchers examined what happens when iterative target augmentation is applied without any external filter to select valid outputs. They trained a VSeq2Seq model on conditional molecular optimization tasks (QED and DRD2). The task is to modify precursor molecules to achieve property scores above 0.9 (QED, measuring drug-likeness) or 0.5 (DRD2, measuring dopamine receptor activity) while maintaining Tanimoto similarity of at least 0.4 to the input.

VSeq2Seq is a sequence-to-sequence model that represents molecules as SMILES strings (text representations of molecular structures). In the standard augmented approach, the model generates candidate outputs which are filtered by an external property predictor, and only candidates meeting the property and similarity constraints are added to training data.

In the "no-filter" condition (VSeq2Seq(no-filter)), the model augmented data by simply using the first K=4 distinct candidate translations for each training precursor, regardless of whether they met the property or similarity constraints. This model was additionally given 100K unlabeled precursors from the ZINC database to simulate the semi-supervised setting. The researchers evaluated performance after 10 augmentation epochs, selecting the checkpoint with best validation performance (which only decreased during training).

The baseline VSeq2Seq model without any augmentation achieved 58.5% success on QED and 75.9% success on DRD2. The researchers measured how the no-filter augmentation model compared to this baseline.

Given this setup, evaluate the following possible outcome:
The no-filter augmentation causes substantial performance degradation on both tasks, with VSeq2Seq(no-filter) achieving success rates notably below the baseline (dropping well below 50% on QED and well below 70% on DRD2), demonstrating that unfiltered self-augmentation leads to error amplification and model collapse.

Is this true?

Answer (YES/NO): NO